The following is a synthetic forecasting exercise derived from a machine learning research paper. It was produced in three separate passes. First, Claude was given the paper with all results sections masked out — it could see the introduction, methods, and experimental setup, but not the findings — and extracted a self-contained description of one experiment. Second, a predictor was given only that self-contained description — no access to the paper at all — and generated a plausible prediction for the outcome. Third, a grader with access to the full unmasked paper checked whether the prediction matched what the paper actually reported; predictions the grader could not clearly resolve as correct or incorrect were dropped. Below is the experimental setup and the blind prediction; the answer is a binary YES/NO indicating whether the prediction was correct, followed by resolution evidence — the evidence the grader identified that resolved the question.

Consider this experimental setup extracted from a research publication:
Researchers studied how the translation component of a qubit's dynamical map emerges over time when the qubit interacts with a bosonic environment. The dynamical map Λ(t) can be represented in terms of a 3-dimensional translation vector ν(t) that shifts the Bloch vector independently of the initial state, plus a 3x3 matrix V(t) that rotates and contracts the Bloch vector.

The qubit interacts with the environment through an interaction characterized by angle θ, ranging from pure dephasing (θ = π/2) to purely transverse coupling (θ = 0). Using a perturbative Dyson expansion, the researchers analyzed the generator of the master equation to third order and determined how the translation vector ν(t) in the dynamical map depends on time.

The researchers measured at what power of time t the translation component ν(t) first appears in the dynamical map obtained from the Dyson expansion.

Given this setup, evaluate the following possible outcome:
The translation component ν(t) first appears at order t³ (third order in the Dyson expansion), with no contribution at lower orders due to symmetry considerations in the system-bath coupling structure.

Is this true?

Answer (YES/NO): NO